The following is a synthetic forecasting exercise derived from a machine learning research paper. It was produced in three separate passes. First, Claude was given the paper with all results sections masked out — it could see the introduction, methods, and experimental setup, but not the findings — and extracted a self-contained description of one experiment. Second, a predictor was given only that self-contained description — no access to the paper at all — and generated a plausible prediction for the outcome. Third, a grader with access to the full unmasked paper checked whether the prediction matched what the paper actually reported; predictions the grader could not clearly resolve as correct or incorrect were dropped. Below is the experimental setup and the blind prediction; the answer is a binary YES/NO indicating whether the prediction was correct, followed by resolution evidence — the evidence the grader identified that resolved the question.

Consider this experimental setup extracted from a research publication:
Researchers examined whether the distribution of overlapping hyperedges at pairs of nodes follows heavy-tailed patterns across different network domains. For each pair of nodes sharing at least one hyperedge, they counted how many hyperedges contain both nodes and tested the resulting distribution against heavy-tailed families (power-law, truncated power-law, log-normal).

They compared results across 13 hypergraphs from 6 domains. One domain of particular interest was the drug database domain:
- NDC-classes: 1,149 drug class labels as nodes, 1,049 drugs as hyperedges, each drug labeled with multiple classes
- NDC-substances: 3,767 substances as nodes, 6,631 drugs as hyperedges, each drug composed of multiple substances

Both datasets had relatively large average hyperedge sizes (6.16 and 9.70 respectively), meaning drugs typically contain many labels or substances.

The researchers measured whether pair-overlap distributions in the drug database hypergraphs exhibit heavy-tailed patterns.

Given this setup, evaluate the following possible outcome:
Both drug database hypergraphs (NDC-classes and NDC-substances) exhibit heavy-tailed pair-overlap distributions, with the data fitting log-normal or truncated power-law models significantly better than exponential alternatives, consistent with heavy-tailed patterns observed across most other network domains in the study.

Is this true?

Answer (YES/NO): YES